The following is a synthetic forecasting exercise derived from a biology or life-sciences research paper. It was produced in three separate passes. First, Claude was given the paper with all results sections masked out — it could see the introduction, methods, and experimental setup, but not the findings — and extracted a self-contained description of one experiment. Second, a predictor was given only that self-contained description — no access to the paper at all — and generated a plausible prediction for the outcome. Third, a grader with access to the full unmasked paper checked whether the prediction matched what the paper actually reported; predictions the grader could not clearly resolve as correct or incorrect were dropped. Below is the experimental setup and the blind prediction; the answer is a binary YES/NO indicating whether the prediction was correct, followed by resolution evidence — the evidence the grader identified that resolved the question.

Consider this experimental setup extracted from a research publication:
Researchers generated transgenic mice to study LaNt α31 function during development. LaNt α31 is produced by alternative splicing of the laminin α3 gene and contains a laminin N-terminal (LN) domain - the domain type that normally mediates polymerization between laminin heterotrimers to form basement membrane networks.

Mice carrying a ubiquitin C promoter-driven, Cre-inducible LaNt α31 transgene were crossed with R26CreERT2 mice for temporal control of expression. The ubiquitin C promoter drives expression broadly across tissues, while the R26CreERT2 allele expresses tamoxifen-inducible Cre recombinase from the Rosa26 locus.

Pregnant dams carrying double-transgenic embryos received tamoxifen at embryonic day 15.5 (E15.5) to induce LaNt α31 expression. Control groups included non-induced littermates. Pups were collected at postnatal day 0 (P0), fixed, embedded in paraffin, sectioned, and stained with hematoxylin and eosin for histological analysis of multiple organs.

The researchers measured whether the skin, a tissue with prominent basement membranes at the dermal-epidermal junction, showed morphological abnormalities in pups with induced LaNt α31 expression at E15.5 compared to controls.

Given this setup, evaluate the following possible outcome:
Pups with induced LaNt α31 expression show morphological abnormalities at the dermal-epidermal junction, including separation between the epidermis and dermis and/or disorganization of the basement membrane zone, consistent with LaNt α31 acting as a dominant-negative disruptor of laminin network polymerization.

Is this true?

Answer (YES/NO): YES